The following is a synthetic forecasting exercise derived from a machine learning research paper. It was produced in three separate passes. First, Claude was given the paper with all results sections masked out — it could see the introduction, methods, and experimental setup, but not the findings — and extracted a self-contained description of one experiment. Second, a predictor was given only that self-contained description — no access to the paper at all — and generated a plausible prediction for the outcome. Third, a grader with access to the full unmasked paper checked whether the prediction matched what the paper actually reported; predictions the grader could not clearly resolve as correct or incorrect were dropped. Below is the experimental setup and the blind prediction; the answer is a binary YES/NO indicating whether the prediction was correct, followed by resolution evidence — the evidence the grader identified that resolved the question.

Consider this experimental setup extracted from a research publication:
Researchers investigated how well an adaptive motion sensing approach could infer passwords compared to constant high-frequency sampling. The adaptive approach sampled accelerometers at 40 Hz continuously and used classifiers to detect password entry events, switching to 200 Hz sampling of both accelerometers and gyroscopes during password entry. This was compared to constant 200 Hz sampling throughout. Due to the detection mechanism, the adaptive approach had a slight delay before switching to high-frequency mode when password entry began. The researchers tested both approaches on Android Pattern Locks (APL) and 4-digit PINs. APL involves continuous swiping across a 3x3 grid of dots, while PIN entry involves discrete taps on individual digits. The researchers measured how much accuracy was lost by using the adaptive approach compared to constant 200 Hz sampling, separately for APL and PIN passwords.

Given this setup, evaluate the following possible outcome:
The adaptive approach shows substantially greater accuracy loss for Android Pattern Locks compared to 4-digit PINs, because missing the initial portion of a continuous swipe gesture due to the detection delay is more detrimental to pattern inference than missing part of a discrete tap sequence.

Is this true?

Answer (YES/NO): NO